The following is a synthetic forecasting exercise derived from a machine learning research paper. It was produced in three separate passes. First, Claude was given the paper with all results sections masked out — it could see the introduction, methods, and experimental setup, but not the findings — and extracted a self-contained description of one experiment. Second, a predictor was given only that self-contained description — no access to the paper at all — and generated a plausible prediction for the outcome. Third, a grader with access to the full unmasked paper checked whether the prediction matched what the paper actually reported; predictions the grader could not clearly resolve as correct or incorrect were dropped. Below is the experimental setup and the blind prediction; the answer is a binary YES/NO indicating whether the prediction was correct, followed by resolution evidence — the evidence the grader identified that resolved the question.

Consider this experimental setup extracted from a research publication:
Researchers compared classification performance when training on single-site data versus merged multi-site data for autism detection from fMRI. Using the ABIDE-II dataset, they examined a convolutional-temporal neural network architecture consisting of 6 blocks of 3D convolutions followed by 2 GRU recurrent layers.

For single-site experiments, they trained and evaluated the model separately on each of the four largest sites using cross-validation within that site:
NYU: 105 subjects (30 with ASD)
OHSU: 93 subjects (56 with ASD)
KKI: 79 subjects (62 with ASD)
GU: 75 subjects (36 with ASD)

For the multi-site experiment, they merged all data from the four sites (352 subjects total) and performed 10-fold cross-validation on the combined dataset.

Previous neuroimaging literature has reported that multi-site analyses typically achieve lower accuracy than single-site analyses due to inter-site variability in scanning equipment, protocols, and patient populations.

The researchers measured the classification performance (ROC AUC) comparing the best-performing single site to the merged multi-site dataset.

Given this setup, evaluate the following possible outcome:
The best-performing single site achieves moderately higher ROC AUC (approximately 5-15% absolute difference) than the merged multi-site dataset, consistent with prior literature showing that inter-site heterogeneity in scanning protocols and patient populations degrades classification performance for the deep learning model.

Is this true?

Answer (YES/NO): YES